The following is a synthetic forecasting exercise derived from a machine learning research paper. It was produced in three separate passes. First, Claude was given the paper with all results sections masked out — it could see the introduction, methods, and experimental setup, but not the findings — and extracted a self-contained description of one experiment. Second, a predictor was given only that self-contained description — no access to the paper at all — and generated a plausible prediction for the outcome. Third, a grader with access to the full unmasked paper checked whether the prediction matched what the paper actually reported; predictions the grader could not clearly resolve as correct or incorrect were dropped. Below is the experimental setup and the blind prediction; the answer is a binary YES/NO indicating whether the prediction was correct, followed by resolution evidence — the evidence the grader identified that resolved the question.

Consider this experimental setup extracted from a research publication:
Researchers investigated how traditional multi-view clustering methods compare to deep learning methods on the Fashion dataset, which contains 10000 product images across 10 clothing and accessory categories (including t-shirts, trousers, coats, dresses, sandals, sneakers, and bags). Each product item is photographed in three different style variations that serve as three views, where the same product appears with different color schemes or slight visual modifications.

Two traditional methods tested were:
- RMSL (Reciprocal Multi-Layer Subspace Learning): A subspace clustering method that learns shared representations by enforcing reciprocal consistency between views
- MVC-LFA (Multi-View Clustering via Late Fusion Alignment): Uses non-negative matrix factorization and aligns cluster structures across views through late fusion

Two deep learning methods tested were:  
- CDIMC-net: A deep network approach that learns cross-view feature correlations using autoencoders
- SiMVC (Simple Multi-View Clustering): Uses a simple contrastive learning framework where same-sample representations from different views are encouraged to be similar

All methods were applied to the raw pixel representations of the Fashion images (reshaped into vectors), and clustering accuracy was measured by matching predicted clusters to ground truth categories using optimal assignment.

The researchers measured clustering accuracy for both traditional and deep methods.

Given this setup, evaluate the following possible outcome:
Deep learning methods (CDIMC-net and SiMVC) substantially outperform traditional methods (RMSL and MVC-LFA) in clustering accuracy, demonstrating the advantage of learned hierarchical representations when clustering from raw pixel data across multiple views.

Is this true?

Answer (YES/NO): NO